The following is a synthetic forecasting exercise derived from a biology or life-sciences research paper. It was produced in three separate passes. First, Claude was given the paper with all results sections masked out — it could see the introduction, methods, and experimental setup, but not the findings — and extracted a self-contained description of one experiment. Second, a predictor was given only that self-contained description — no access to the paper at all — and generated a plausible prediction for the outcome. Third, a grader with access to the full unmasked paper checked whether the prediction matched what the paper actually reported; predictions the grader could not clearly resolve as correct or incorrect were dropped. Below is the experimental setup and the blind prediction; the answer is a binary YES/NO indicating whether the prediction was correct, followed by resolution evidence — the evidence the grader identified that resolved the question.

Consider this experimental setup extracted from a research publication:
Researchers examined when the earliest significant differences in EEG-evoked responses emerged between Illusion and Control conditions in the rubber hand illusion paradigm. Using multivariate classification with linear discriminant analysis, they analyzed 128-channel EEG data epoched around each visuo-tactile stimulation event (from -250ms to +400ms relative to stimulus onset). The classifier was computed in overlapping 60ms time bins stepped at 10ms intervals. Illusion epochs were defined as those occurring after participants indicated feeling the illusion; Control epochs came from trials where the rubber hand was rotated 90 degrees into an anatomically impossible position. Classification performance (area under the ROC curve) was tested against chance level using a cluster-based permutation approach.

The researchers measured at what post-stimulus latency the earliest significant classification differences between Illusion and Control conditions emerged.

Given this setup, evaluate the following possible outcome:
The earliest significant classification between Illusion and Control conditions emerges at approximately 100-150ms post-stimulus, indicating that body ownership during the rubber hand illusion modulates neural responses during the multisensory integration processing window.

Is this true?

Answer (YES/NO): NO